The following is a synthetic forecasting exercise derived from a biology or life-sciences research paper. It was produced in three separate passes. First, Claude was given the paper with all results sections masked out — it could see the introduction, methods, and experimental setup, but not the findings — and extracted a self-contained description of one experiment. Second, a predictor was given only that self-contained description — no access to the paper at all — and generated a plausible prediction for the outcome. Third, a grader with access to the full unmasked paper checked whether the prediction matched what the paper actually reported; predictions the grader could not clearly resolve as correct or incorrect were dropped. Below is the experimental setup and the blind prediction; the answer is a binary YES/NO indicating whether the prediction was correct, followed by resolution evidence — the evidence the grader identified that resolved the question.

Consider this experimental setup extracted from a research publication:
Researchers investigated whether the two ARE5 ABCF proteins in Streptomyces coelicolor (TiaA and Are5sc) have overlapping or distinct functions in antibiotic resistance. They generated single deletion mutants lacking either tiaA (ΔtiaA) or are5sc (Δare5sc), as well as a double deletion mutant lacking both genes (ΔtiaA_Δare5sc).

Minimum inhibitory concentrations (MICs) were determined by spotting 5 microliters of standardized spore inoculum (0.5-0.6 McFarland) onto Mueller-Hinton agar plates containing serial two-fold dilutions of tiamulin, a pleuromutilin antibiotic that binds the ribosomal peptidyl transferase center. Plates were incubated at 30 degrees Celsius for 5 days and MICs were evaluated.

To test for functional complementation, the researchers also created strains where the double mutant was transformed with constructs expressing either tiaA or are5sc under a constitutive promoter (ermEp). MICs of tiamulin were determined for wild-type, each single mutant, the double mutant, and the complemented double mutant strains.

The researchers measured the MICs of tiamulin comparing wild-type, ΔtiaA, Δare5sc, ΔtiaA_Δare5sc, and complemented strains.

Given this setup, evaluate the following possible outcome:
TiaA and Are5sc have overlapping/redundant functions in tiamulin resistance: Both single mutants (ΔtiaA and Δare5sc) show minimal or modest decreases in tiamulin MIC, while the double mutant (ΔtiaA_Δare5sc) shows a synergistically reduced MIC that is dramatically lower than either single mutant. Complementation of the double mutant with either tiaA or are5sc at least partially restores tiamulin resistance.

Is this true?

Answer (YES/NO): NO